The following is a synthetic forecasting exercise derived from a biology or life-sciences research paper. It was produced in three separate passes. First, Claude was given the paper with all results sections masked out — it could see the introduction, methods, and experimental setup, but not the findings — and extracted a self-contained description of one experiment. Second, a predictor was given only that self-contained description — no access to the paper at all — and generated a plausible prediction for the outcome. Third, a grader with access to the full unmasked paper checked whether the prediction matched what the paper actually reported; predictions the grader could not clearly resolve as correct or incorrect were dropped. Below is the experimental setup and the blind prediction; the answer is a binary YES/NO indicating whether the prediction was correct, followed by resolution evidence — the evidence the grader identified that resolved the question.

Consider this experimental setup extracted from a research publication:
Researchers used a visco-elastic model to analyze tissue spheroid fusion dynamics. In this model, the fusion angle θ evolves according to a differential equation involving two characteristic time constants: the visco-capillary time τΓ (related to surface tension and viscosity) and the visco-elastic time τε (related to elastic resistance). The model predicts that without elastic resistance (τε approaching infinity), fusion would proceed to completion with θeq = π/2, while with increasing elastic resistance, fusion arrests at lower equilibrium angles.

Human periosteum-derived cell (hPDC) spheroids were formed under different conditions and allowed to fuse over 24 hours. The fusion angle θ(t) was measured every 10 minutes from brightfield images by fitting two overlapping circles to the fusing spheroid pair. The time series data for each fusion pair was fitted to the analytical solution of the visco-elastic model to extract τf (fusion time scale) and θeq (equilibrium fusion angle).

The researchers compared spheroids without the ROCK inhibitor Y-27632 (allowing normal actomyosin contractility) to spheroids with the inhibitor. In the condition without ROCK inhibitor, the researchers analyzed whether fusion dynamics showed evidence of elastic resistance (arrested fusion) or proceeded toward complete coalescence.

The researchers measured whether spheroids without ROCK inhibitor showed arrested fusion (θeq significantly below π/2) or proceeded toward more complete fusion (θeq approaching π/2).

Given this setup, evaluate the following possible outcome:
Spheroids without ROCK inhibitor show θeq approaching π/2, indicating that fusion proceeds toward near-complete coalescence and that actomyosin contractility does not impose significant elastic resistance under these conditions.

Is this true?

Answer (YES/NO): YES